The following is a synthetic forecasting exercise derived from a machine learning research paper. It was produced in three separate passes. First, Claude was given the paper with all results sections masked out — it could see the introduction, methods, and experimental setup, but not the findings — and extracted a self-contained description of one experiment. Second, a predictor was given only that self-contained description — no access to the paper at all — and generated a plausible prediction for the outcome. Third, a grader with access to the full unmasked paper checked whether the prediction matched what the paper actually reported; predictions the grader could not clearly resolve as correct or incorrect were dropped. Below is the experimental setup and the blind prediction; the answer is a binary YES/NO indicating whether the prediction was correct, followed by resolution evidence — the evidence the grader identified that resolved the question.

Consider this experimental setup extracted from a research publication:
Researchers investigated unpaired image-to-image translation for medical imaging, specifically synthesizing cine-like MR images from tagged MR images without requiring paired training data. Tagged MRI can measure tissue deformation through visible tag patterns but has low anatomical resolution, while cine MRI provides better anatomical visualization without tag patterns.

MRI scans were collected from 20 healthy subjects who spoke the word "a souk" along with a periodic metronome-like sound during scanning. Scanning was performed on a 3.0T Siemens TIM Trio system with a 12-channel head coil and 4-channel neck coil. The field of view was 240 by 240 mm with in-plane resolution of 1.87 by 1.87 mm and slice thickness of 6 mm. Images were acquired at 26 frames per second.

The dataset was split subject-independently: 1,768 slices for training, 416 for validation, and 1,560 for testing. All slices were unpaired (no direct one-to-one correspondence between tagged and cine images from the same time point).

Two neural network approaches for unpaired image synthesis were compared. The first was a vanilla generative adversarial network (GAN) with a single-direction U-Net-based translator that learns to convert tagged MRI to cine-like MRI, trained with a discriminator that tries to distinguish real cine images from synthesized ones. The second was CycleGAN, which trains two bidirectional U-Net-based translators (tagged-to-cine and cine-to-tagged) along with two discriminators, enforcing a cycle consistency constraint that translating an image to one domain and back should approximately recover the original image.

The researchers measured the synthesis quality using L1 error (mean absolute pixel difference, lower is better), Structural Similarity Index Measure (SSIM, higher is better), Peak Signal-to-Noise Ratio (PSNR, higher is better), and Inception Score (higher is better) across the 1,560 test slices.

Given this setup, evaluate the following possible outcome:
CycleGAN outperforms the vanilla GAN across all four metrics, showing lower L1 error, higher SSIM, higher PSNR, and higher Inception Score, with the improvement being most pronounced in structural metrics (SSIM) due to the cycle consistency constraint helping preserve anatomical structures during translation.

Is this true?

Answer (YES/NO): NO